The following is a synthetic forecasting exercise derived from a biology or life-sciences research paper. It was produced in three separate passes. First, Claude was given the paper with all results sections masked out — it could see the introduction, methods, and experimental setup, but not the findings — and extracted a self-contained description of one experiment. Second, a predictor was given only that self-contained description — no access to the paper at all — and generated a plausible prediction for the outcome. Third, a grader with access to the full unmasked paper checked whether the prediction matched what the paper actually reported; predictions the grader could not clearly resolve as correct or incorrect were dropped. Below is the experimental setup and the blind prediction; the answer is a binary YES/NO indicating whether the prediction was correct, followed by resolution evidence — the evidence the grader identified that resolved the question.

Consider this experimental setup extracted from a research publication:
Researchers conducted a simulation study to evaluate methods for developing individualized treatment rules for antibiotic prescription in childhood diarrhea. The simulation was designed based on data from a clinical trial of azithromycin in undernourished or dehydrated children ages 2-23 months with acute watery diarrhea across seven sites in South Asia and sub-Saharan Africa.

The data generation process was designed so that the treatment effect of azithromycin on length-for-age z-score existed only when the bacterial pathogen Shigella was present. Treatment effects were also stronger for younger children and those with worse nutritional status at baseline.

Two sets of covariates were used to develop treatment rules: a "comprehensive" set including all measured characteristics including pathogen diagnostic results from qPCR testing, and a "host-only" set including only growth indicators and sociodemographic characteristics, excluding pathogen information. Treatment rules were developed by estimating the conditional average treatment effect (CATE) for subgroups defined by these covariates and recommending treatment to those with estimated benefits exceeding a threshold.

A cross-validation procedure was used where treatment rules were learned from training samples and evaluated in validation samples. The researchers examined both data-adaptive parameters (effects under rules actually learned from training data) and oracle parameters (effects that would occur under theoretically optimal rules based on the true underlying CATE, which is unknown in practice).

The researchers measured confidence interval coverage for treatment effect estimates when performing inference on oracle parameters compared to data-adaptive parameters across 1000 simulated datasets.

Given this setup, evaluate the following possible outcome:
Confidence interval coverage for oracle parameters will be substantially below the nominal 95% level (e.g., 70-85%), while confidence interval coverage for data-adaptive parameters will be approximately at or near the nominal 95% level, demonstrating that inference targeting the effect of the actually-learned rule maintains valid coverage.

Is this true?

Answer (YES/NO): YES